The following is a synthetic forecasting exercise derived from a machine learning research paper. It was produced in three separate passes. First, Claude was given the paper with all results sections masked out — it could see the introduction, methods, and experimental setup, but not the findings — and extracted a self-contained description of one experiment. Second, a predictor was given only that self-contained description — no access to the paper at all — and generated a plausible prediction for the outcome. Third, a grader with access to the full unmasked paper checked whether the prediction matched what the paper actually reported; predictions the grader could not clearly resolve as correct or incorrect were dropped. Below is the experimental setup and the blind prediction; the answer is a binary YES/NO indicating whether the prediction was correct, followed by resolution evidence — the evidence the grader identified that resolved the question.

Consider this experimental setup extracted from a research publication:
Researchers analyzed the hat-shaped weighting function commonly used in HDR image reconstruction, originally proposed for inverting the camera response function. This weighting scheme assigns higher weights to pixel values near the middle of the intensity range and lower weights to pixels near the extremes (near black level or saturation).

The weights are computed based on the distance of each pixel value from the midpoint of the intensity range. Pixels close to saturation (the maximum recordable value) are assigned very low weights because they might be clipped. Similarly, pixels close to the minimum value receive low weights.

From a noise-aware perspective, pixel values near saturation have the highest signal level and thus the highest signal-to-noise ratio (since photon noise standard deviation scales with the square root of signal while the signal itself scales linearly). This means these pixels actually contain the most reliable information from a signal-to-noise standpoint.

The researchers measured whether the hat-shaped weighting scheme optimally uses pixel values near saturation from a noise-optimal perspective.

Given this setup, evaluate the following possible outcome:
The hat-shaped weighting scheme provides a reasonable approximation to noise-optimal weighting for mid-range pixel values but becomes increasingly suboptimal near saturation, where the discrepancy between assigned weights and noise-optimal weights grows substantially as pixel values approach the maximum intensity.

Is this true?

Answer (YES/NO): NO